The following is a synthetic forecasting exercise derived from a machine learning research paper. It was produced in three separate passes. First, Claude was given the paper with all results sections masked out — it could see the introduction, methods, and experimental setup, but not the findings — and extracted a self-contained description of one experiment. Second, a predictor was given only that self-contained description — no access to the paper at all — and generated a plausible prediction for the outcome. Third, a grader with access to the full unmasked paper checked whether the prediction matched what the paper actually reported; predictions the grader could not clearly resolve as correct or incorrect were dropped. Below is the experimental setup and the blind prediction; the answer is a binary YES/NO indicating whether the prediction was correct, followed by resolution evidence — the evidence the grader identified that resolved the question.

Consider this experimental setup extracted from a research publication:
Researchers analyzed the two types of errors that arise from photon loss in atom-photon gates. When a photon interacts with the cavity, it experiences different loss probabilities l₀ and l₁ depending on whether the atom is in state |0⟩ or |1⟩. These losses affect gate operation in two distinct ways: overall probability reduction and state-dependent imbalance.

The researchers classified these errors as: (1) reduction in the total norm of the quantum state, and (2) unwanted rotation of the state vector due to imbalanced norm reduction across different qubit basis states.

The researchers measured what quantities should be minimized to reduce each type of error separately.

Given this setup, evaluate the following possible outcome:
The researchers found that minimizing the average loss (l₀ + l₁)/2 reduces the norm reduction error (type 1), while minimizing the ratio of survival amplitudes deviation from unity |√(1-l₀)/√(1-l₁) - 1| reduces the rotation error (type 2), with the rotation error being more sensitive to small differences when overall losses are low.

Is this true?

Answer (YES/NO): NO